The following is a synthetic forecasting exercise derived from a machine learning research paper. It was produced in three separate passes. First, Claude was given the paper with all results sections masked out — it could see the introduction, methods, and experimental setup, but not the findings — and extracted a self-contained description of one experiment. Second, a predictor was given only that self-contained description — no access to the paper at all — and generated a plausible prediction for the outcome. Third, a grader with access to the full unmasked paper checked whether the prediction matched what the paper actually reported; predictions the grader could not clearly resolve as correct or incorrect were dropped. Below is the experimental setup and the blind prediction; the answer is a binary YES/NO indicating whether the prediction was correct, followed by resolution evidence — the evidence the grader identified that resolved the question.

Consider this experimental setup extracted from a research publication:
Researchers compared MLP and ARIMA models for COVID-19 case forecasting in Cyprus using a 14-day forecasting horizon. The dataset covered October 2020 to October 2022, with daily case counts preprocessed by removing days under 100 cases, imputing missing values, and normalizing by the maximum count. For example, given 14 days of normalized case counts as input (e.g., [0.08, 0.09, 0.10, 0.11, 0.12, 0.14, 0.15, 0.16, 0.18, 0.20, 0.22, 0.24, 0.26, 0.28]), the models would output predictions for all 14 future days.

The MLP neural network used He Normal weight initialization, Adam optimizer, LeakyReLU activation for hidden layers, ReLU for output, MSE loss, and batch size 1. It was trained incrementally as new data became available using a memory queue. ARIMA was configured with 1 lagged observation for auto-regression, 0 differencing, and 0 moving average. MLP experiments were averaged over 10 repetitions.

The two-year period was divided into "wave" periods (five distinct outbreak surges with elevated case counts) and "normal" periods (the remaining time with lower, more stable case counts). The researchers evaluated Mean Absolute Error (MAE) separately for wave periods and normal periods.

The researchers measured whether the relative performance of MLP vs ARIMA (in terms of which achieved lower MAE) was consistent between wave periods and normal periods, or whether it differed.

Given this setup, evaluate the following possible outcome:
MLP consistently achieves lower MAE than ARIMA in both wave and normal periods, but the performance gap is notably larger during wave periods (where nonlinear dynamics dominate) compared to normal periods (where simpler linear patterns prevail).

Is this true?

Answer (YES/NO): NO